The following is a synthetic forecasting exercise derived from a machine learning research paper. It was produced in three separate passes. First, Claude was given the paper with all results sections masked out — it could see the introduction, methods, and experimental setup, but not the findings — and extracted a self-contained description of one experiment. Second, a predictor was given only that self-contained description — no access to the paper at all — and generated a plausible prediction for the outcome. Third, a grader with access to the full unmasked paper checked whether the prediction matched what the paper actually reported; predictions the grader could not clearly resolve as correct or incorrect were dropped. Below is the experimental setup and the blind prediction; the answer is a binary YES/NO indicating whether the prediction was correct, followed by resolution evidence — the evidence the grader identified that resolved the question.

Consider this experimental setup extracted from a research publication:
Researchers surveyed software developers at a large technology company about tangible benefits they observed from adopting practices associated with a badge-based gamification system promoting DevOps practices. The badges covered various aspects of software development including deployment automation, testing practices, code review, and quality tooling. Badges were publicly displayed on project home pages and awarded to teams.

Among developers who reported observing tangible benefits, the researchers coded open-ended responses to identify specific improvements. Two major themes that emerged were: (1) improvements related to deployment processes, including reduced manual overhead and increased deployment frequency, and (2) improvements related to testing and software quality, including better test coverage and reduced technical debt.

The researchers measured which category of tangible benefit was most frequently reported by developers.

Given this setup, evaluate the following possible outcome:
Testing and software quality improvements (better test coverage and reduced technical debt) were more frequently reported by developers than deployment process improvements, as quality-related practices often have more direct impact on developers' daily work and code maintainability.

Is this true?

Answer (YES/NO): NO